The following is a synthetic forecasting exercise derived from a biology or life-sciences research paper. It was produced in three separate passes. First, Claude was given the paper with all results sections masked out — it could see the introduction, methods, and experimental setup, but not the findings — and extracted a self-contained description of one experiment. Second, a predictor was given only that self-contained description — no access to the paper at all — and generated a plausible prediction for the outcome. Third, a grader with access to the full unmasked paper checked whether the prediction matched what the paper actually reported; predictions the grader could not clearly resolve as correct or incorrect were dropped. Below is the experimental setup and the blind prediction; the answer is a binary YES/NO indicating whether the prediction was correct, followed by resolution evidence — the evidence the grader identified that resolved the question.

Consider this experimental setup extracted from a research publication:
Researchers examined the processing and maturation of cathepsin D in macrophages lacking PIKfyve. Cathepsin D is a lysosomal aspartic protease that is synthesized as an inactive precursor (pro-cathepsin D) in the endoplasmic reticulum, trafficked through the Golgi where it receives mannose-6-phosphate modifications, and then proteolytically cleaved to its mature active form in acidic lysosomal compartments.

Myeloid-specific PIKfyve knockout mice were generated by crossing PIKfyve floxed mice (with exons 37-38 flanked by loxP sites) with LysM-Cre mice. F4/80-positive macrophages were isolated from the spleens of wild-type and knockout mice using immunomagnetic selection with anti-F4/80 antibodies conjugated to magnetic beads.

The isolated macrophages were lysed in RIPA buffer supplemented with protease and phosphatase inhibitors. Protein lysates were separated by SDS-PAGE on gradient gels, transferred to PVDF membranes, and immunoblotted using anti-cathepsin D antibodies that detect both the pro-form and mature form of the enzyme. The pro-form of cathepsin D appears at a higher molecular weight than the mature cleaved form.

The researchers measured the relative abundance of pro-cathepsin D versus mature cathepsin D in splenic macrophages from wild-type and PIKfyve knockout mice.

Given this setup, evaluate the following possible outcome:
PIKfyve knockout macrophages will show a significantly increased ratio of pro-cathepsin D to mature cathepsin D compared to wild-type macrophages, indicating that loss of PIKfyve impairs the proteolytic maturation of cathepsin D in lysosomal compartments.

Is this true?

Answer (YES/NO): YES